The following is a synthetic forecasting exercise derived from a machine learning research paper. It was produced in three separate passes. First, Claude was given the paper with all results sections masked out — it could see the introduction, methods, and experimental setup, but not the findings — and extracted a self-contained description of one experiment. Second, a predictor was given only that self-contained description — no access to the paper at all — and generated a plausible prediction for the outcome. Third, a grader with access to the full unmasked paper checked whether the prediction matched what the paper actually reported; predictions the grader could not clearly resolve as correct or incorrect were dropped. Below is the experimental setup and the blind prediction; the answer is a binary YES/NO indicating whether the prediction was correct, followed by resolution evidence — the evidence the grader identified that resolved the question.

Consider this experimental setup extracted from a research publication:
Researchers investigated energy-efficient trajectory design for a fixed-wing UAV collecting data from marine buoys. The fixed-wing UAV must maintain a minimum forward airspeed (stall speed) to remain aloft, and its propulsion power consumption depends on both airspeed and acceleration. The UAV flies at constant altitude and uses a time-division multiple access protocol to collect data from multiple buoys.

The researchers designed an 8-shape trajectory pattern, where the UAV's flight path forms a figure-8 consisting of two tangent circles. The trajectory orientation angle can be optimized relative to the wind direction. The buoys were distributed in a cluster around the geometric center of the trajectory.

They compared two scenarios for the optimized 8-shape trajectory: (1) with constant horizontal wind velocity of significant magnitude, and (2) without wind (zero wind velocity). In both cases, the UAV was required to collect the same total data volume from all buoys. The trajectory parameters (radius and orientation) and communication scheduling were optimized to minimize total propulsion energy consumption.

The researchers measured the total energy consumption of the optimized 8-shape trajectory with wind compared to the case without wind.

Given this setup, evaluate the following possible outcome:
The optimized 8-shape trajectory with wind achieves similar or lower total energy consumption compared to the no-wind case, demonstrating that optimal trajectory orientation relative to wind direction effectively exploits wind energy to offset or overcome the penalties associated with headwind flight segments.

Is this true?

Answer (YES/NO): YES